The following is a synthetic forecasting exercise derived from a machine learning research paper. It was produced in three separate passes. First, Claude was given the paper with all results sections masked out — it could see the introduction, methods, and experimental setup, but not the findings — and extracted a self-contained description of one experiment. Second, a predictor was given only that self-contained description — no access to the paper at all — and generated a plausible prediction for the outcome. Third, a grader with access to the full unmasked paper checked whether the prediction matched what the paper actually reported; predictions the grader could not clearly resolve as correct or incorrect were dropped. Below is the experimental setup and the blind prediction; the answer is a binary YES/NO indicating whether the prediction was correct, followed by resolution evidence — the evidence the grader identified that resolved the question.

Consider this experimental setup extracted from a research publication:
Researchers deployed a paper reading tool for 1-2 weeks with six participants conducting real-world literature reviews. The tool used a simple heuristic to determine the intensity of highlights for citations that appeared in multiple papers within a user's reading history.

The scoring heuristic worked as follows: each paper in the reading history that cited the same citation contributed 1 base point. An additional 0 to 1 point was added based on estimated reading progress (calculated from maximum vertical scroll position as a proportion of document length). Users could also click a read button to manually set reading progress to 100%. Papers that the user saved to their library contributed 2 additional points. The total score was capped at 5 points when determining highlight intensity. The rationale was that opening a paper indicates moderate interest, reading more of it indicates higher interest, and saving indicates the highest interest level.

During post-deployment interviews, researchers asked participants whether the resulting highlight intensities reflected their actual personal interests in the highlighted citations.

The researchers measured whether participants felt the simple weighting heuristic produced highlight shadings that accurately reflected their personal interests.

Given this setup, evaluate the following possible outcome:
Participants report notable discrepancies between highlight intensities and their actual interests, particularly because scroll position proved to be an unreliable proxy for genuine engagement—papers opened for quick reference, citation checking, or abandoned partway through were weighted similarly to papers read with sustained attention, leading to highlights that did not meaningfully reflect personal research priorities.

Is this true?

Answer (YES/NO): NO